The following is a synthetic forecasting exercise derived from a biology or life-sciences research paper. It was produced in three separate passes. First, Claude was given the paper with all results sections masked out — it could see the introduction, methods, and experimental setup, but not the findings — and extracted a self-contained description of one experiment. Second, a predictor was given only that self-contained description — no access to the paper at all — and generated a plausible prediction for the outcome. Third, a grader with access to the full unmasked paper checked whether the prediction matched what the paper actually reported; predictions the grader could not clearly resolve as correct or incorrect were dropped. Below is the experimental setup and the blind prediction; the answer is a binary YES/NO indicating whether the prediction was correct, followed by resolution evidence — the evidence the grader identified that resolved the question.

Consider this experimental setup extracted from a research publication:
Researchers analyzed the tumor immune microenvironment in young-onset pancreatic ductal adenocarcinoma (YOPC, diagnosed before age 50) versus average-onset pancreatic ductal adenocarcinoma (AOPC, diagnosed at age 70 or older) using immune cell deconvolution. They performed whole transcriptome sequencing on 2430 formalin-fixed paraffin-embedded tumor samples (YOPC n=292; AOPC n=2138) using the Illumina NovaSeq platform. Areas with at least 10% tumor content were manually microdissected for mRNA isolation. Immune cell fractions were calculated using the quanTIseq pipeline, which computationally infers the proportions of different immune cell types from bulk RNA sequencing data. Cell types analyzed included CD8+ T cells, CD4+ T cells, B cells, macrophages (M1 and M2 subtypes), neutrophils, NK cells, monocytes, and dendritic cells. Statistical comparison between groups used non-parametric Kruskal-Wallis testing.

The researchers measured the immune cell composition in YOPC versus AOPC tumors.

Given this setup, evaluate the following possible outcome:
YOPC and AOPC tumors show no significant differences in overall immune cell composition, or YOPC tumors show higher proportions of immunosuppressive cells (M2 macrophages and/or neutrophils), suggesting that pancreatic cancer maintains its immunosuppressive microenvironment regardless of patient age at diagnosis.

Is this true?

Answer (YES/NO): NO